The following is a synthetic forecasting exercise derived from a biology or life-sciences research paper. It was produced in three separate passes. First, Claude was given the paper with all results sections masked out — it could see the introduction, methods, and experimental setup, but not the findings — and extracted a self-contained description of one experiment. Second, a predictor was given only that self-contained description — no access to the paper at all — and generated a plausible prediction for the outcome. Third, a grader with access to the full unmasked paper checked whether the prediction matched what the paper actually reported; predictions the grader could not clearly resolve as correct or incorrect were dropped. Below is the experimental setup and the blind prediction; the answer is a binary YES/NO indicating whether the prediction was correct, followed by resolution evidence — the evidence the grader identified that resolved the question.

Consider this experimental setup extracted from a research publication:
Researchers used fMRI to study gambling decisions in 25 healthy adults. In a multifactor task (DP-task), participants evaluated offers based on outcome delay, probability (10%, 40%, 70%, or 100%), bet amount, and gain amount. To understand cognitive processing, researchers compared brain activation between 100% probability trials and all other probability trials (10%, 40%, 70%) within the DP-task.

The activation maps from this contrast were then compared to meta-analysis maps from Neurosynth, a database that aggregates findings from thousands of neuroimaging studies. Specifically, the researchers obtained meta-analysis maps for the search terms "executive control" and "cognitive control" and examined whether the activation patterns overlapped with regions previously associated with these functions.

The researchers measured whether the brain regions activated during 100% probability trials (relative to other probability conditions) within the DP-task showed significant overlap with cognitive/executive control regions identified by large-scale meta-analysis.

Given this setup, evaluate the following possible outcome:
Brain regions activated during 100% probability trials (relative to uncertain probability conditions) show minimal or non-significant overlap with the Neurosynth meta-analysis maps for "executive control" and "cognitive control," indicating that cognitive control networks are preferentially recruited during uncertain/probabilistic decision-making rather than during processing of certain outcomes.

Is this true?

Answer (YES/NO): NO